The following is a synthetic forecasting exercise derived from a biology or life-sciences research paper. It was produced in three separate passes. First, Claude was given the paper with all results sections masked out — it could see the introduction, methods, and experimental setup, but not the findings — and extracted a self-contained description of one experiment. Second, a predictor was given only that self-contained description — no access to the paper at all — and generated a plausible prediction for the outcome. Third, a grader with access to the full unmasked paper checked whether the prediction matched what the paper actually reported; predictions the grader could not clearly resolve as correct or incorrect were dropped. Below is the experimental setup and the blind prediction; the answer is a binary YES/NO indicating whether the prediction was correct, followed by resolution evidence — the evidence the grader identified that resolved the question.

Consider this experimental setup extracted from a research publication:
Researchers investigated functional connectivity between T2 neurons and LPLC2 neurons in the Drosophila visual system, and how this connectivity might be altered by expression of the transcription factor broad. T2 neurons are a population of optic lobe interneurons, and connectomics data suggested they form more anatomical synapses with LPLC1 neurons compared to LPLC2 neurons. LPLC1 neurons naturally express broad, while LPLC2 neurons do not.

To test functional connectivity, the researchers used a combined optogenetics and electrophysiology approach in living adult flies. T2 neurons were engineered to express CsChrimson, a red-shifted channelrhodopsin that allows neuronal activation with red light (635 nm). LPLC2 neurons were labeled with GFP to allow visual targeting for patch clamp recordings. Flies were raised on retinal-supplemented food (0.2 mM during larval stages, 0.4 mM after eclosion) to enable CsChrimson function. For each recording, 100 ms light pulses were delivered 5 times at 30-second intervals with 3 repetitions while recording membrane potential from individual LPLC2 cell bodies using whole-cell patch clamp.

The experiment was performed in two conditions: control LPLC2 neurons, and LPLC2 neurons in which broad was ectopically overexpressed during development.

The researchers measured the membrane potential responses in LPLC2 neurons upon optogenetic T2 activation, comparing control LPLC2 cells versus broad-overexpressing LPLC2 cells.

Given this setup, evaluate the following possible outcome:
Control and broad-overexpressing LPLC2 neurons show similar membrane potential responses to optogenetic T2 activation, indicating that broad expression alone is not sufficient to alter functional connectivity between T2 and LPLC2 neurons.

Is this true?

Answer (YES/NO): NO